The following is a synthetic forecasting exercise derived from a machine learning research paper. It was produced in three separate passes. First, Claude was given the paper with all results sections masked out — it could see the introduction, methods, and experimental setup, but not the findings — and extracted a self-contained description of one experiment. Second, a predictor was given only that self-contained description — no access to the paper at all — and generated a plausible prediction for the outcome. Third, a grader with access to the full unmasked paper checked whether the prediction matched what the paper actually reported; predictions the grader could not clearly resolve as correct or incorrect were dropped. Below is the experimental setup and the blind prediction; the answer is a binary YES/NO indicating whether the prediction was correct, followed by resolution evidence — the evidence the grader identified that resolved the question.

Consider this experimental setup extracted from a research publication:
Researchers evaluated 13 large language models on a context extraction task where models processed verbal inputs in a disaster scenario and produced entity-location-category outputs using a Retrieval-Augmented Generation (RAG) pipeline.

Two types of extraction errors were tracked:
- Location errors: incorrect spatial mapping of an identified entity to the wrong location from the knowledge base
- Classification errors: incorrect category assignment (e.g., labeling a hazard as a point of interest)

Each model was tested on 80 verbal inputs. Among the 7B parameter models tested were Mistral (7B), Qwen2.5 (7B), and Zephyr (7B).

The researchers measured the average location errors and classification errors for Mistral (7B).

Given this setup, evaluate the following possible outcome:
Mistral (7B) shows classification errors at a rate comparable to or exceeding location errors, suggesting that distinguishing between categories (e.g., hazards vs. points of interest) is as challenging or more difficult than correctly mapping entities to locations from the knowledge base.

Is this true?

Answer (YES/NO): NO